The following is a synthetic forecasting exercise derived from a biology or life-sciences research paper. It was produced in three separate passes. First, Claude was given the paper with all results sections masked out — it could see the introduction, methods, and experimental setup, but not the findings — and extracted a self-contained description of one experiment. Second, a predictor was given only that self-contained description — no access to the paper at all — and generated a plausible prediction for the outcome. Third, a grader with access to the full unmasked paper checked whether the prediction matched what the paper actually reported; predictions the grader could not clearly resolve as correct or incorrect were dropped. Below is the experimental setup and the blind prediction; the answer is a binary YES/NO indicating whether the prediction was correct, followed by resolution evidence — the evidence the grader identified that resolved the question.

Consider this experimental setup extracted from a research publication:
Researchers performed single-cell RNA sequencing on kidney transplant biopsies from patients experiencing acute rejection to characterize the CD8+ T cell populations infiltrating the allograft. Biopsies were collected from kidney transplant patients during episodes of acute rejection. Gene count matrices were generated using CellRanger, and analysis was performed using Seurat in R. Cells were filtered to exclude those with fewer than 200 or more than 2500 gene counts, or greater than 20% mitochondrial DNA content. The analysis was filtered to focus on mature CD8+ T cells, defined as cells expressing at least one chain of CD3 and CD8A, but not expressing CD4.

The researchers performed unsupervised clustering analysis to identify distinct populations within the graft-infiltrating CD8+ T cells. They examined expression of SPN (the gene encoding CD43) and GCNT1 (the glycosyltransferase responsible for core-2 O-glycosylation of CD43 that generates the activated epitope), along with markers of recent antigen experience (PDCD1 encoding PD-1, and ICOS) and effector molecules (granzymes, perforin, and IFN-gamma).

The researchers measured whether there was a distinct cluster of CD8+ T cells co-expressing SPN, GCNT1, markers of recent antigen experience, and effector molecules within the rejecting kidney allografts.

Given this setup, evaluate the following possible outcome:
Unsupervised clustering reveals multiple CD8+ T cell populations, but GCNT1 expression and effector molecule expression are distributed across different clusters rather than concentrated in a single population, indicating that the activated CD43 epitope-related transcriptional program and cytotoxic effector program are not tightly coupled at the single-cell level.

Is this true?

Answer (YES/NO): NO